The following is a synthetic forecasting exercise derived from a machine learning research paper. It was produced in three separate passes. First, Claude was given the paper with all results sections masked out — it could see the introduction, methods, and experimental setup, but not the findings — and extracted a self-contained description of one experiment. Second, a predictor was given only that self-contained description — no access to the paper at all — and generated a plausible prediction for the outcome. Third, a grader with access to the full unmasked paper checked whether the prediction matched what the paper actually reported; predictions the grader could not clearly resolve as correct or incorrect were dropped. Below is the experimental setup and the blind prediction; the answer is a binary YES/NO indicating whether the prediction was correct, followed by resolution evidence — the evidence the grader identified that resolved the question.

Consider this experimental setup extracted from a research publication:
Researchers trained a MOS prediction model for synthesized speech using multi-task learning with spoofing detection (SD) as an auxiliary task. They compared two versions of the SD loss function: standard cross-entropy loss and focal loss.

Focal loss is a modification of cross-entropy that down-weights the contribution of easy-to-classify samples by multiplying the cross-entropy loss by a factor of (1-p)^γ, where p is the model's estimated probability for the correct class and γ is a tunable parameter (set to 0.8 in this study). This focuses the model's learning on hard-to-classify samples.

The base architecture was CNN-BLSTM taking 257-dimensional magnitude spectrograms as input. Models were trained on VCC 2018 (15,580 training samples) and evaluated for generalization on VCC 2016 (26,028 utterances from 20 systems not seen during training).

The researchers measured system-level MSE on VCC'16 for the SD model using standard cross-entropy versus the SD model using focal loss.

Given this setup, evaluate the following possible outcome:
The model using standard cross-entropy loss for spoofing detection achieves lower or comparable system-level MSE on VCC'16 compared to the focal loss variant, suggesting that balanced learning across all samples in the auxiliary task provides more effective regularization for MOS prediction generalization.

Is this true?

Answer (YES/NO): NO